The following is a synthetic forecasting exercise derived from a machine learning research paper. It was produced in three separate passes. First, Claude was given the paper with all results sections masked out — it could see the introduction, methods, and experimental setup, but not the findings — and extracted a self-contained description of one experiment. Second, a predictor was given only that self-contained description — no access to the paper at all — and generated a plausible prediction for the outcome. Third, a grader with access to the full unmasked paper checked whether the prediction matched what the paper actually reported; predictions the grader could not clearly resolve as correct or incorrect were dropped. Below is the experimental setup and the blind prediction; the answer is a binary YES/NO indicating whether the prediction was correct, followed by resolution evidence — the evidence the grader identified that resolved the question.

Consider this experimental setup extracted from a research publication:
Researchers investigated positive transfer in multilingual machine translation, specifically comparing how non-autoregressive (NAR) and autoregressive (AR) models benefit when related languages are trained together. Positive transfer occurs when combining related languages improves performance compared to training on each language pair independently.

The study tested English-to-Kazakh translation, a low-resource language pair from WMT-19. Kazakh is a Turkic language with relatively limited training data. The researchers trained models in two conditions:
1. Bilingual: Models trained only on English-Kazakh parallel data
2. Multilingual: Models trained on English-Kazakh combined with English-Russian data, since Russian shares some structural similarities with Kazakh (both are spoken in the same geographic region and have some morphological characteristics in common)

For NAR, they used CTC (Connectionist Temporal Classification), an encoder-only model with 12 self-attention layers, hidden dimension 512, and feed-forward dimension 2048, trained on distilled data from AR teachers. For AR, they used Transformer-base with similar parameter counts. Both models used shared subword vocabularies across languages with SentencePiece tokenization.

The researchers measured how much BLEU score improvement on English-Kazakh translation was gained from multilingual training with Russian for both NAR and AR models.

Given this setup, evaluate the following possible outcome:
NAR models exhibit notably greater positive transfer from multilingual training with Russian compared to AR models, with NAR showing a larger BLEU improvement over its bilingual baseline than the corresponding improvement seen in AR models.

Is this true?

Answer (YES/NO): NO